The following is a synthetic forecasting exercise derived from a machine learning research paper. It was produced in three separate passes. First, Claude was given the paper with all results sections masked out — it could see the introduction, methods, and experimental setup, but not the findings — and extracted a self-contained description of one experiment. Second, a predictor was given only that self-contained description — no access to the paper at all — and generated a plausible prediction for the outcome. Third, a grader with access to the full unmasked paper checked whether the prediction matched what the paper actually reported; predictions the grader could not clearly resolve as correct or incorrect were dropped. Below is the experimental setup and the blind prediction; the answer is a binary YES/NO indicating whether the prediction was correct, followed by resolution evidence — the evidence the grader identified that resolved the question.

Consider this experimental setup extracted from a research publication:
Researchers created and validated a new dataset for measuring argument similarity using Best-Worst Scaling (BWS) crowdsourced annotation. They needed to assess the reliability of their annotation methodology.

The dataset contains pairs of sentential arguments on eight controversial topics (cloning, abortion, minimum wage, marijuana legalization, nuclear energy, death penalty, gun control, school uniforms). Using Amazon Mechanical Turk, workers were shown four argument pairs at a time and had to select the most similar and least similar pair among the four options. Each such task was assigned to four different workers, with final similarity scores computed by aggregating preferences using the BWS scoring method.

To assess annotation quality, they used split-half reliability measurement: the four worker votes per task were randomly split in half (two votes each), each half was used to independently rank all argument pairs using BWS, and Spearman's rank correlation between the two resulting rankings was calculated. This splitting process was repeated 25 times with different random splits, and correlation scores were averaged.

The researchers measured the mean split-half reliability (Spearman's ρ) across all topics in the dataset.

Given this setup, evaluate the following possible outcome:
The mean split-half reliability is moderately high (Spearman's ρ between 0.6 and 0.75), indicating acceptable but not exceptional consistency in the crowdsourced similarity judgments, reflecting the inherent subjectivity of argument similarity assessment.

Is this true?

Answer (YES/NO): YES